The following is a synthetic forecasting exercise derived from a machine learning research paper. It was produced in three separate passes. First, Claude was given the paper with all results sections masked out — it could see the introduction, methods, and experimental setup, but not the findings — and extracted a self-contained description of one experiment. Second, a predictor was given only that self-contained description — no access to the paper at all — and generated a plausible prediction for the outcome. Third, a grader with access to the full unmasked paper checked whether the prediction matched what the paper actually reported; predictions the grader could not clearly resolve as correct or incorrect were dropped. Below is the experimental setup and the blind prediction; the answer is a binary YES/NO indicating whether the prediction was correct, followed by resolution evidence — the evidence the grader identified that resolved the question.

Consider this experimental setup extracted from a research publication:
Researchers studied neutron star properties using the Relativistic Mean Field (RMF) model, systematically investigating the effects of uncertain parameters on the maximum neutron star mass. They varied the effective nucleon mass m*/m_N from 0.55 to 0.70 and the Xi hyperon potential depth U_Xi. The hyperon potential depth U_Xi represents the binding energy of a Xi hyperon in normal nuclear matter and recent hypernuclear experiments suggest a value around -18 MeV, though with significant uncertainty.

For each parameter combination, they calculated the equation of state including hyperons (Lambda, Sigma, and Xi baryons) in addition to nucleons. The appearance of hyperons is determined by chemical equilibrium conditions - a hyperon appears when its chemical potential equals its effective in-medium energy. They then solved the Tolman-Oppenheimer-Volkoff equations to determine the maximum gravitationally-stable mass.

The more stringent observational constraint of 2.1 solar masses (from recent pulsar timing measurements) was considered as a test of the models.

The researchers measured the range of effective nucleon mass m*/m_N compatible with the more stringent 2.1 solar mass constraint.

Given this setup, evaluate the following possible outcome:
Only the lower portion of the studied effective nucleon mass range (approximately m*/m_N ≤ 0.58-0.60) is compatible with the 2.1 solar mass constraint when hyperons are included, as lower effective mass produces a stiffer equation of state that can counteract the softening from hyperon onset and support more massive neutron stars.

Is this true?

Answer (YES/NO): NO